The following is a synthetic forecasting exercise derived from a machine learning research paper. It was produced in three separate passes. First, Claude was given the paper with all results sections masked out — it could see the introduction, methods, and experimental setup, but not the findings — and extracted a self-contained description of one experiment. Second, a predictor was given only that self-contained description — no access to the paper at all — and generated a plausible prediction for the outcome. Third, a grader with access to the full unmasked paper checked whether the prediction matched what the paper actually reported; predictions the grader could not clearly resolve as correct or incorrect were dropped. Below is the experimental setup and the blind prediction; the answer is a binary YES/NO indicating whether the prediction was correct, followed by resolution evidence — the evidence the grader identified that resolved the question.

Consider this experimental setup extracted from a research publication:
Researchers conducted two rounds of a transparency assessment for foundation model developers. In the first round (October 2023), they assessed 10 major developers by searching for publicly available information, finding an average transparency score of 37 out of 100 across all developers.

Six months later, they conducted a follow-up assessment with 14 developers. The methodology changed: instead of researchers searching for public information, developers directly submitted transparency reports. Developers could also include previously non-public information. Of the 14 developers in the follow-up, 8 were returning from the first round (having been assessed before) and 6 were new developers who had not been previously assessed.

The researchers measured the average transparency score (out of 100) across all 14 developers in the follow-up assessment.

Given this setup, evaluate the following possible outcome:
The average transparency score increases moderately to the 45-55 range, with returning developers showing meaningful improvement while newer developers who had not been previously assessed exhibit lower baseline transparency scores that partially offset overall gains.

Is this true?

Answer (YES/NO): NO